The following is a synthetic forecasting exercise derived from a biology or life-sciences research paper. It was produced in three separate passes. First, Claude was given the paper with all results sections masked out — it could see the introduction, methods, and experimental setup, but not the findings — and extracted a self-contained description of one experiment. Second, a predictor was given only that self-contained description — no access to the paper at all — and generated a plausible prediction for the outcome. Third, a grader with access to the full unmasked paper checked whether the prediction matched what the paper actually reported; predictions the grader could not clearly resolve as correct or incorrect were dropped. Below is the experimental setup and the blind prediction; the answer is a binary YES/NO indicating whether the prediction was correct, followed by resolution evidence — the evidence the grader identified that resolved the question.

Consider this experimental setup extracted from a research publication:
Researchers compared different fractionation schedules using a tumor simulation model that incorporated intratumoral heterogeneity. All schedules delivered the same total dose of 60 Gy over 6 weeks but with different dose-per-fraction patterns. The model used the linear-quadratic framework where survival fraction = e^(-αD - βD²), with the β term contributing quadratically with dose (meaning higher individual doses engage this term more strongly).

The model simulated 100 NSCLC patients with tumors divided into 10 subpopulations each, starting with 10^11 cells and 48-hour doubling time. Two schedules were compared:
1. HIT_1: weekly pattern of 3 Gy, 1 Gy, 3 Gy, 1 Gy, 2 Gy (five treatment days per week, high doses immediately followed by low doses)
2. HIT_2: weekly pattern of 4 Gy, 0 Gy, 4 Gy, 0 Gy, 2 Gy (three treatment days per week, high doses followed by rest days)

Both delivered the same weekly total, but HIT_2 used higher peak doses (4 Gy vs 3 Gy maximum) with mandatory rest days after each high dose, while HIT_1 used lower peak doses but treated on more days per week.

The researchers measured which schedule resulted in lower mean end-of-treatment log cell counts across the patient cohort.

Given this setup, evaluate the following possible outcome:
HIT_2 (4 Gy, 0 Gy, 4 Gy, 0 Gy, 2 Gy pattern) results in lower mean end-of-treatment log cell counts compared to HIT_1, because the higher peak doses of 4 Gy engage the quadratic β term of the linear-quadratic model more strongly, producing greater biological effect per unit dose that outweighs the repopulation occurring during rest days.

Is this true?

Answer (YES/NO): YES